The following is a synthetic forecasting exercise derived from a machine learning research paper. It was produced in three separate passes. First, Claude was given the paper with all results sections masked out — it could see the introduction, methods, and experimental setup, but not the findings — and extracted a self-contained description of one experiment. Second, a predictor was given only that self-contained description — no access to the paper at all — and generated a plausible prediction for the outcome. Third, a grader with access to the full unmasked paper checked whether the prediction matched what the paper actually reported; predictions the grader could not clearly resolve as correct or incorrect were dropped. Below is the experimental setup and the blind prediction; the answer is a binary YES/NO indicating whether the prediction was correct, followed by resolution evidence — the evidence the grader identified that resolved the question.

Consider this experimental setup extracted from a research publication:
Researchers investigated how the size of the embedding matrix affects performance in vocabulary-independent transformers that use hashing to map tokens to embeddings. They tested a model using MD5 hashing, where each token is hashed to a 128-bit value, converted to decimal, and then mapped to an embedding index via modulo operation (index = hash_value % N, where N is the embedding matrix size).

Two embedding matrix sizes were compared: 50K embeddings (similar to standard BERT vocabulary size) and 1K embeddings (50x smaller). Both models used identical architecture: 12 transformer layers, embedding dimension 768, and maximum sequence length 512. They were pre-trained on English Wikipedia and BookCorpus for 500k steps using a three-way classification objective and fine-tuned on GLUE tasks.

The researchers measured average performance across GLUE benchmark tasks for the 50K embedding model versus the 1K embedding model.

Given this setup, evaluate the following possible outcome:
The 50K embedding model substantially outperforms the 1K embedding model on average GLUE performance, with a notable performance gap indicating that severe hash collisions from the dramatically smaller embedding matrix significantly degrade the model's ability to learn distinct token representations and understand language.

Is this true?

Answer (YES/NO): YES